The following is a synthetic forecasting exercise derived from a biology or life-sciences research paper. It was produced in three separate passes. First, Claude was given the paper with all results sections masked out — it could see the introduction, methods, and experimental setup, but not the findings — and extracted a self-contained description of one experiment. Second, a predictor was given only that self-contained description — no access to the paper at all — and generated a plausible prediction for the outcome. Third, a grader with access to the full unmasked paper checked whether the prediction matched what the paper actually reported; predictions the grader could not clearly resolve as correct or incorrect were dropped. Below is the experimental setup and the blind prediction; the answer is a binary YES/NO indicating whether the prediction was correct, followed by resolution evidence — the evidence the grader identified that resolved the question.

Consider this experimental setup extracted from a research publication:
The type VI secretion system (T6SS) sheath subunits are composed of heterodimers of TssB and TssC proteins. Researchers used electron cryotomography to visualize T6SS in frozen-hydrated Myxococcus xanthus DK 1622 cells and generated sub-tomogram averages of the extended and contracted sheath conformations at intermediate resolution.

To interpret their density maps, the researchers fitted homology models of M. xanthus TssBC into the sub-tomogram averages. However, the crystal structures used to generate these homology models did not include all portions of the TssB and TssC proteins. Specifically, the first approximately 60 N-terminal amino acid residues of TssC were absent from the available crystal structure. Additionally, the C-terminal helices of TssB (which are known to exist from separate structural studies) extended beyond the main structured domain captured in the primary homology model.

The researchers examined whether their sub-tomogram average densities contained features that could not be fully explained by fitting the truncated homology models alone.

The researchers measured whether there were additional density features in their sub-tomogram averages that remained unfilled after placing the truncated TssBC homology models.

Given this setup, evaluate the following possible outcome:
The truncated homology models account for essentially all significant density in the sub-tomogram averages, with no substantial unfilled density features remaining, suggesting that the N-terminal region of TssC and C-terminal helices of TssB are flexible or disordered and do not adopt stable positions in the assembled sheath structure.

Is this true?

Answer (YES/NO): NO